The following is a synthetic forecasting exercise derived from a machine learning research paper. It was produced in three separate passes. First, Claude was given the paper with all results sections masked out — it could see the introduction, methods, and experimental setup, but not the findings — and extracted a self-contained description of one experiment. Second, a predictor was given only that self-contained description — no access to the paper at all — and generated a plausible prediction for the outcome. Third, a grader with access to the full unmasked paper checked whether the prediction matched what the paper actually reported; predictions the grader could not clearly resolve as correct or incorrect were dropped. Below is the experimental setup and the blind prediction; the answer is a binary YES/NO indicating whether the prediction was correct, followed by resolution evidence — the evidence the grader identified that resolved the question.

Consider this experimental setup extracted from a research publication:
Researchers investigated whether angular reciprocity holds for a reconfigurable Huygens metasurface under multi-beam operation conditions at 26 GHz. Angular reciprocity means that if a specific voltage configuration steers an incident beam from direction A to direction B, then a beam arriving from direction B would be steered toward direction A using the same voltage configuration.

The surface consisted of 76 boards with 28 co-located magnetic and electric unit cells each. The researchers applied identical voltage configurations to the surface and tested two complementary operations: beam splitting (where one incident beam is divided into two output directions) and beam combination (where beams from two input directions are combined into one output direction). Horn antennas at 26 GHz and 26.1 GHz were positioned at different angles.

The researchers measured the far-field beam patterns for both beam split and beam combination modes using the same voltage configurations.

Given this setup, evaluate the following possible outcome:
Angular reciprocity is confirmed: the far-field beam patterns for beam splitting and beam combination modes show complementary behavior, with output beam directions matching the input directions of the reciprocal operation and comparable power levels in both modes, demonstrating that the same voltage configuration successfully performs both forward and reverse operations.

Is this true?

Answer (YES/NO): YES